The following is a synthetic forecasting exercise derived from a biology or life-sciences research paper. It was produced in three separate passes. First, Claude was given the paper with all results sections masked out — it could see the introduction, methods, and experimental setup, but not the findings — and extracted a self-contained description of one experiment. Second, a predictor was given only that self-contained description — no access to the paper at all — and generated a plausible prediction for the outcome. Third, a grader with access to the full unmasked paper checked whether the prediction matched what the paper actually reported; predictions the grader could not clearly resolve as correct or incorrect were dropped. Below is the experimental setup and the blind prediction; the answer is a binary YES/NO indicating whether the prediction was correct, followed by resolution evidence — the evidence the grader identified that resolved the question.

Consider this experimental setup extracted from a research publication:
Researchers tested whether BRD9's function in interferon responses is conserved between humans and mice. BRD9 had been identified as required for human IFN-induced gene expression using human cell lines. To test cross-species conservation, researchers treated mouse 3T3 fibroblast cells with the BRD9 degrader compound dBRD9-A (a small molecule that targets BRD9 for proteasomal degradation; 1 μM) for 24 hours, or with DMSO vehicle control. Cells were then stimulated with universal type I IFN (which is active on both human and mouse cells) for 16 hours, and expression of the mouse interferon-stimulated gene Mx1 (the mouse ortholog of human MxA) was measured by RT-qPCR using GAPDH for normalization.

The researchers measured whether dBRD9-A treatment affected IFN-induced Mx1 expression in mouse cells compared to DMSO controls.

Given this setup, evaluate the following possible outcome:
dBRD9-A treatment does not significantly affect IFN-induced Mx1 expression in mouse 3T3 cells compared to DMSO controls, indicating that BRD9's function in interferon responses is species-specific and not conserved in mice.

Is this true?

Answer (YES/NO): NO